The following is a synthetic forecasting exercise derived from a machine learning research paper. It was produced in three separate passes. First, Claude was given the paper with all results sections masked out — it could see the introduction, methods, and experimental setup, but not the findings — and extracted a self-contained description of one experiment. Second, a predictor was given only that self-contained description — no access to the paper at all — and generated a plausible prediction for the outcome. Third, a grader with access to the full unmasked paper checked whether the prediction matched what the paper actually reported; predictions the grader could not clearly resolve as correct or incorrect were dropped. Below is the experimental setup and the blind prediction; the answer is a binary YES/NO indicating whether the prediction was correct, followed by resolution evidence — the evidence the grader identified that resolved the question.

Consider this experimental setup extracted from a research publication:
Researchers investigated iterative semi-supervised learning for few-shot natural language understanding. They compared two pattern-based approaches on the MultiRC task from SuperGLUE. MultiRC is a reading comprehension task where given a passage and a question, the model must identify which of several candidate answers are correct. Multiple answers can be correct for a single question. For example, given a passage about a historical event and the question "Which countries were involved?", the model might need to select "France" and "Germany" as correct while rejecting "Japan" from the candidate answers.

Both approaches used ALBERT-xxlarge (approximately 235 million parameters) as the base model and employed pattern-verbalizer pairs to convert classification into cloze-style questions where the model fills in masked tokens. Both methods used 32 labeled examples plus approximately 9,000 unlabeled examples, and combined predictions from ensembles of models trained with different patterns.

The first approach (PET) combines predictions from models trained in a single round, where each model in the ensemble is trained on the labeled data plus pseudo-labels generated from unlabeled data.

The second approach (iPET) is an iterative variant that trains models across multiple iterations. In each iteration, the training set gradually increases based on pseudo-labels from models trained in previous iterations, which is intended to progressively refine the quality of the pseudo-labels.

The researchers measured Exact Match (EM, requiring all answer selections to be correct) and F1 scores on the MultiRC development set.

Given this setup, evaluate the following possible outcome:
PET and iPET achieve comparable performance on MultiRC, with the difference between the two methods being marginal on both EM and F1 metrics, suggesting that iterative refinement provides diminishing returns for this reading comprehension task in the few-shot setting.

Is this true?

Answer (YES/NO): NO